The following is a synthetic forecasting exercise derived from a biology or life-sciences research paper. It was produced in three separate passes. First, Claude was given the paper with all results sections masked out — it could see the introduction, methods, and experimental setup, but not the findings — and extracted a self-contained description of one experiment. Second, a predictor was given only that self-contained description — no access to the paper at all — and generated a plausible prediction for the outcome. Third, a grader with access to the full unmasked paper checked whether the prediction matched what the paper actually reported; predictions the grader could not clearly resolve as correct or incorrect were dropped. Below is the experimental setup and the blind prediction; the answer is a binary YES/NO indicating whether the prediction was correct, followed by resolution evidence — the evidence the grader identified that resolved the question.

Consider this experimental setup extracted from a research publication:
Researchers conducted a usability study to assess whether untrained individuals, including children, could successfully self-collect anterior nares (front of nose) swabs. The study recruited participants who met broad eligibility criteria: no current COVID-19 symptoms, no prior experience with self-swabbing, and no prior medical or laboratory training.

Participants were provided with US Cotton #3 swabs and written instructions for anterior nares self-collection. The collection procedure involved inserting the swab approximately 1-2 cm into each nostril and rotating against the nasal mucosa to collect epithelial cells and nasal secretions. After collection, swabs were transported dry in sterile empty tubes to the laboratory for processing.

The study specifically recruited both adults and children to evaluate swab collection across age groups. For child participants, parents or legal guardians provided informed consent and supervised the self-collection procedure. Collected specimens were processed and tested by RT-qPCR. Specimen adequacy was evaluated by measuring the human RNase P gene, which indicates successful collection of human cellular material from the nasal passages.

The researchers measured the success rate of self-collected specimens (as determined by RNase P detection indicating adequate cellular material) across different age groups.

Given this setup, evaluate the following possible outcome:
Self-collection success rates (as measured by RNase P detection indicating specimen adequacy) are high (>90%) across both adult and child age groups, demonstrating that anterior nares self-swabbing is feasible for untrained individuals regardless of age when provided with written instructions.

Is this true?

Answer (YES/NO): YES